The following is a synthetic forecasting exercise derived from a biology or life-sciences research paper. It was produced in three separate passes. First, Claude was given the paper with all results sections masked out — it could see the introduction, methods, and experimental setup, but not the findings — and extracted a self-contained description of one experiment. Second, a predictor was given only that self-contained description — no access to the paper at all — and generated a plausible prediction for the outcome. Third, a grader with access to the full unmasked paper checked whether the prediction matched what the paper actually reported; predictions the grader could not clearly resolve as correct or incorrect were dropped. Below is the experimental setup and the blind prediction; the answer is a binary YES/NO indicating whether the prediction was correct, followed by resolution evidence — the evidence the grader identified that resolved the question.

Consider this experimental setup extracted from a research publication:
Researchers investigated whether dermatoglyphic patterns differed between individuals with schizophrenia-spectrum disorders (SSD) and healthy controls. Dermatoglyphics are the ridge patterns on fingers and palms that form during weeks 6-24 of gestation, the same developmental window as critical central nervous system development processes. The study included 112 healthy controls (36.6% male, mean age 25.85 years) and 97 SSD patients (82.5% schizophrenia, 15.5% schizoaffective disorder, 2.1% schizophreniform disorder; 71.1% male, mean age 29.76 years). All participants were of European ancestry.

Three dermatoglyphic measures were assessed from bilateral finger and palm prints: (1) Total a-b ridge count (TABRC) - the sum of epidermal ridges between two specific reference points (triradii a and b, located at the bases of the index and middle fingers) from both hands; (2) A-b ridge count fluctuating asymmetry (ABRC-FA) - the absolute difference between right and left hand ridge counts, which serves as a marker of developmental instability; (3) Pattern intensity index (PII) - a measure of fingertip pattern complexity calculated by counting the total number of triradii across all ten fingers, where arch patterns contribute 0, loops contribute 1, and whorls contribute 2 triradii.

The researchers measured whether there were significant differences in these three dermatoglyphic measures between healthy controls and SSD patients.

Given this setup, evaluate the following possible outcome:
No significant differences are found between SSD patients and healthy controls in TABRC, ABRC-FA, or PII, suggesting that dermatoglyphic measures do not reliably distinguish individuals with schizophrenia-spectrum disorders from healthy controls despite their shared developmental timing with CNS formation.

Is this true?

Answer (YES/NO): YES